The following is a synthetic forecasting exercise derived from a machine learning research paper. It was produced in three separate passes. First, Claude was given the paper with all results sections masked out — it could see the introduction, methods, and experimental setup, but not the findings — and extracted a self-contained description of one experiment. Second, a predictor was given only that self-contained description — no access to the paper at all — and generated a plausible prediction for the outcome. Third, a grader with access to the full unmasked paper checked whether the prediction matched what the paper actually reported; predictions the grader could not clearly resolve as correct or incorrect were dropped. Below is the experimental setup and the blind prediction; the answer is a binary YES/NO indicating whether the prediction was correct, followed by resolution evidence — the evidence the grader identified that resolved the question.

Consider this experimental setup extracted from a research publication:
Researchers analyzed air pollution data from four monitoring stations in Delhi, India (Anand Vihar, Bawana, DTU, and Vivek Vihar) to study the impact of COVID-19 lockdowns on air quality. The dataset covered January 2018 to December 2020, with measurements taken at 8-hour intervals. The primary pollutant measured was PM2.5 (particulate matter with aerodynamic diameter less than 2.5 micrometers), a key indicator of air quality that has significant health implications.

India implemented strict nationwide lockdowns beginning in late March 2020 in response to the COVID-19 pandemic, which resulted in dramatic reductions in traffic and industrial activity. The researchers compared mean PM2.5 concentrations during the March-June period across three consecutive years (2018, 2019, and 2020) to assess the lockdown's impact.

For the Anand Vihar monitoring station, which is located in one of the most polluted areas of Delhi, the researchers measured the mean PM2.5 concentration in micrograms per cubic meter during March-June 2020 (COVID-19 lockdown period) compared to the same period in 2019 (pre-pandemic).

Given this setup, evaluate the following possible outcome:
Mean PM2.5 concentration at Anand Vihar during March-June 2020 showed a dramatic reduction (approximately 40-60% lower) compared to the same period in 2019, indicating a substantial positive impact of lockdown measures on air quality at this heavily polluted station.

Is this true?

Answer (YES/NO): YES